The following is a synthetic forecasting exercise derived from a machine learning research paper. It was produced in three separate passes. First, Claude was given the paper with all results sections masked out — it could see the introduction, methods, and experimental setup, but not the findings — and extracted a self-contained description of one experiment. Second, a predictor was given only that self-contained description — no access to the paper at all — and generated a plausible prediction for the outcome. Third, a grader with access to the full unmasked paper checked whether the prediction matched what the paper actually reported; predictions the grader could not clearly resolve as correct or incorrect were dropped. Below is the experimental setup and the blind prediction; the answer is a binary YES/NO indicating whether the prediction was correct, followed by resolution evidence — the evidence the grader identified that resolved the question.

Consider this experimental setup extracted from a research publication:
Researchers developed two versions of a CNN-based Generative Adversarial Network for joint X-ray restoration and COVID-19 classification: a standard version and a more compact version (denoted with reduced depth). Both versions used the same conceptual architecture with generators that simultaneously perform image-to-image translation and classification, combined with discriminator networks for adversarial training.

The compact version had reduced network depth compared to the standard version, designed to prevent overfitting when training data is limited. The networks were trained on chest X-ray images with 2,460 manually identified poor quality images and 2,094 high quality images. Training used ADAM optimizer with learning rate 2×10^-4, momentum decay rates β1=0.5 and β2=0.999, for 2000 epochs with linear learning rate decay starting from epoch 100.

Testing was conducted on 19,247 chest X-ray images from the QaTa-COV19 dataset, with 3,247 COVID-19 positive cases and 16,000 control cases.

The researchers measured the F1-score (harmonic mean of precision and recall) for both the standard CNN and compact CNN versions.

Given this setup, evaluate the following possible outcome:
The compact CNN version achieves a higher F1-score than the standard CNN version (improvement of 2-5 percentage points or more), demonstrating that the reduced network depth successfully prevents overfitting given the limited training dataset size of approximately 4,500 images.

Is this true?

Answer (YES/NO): NO